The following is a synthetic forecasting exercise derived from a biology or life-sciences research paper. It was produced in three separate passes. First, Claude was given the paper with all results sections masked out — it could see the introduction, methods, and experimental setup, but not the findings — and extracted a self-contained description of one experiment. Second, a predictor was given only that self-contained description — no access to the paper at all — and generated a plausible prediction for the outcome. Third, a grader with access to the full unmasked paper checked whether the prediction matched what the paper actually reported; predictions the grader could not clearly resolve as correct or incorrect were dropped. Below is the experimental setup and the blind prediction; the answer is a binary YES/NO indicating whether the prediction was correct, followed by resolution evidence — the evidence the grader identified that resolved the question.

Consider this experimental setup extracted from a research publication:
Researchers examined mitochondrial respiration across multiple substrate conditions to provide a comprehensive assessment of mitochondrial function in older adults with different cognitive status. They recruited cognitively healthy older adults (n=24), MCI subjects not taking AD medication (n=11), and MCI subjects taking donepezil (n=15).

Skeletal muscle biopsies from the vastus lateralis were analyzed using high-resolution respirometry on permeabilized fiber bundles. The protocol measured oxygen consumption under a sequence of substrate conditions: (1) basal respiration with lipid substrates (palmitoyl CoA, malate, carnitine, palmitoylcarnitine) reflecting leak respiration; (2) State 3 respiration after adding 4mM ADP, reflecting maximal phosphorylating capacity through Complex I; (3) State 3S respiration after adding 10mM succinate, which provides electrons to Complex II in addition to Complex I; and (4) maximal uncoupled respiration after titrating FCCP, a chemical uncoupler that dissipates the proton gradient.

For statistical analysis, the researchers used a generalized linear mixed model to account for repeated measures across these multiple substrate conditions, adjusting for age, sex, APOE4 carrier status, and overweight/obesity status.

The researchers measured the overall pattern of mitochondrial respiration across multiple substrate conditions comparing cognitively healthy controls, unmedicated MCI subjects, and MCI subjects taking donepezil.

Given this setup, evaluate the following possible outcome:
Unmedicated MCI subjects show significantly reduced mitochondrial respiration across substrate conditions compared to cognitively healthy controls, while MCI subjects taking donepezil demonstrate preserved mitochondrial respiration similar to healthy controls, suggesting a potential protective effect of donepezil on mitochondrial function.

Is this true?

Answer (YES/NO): NO